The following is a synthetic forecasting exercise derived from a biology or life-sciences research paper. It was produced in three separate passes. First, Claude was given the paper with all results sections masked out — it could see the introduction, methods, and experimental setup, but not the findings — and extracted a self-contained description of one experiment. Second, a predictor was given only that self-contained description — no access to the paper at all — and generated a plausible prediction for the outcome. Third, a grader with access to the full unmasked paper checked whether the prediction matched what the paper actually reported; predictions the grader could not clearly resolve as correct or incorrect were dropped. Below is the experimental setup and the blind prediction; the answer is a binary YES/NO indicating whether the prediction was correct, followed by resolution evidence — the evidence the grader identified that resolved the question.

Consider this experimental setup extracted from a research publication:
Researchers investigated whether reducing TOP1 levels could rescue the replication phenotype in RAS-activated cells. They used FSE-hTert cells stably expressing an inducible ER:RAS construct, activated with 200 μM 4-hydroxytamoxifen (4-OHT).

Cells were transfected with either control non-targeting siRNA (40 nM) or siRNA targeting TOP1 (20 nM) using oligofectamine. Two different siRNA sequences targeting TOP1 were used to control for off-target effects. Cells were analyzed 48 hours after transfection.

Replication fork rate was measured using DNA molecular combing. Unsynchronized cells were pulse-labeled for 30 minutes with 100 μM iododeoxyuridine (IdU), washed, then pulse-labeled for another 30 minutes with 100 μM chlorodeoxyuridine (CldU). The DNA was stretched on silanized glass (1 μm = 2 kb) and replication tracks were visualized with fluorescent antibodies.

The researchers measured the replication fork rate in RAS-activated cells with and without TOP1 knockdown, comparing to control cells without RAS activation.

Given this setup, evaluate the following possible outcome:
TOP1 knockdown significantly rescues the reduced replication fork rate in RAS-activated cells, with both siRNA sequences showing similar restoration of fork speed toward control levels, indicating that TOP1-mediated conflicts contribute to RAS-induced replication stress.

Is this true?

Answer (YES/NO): NO